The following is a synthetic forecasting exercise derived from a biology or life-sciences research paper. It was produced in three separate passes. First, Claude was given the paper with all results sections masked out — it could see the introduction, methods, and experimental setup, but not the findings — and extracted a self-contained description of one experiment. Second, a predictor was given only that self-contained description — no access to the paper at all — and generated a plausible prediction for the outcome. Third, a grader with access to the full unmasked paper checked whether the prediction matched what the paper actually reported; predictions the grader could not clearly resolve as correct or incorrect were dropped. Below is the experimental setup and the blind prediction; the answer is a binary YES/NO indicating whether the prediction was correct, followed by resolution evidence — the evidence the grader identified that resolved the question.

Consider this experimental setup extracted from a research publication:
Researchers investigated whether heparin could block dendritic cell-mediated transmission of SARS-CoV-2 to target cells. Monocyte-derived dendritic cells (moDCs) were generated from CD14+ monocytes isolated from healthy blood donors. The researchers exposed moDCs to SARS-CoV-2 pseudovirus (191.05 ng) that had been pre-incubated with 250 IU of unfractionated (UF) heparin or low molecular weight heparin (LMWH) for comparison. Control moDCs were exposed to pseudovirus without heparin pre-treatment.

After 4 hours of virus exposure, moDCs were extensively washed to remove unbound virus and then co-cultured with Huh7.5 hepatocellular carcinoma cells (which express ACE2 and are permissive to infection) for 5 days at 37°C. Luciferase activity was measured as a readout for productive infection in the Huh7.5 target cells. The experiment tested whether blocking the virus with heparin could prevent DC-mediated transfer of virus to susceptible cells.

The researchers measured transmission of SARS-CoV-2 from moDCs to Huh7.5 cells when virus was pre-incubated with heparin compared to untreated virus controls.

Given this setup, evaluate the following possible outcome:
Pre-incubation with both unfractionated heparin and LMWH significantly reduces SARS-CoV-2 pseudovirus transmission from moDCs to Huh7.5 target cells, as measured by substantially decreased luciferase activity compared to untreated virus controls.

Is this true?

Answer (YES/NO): YES